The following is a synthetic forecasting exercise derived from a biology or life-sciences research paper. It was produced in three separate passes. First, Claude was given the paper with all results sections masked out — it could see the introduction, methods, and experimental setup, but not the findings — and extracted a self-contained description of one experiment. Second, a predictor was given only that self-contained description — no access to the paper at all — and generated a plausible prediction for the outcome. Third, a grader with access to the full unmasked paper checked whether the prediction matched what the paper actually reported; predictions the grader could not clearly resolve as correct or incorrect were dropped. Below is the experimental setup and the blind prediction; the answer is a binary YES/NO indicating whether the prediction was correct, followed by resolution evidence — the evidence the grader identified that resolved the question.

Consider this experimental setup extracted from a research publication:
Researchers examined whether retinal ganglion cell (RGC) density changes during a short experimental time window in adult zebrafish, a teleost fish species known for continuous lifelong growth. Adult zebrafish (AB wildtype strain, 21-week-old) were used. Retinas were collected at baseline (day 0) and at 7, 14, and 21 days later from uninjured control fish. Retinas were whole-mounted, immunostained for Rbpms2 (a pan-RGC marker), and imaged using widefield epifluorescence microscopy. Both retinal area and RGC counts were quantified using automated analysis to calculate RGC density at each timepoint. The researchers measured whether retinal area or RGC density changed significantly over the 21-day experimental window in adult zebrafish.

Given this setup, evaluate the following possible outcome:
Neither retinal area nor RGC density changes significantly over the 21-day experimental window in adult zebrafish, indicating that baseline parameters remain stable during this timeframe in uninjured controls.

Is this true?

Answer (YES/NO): YES